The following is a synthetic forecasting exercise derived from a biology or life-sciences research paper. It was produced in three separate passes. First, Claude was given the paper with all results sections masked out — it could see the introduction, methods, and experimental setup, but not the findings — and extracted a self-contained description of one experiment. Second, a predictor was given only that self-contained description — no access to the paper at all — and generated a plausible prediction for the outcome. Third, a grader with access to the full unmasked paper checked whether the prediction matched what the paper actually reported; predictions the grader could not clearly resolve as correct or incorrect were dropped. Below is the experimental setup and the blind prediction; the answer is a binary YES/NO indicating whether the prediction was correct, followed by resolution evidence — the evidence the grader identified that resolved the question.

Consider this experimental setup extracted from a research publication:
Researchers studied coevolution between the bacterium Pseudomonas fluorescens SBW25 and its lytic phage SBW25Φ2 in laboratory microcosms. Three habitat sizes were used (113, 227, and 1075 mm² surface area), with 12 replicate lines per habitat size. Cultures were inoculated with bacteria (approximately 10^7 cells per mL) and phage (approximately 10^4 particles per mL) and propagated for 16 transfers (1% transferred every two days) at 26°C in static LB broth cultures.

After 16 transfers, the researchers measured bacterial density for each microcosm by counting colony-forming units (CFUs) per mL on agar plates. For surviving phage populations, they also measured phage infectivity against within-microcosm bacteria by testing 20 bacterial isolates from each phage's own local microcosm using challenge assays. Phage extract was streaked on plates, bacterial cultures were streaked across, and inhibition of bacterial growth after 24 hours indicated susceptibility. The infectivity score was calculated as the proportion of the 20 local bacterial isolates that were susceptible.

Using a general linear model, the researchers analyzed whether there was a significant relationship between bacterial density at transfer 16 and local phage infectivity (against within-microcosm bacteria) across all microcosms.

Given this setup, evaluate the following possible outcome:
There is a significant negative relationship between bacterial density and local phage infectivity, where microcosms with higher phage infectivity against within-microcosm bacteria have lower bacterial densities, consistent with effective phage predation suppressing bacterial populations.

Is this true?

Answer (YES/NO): YES